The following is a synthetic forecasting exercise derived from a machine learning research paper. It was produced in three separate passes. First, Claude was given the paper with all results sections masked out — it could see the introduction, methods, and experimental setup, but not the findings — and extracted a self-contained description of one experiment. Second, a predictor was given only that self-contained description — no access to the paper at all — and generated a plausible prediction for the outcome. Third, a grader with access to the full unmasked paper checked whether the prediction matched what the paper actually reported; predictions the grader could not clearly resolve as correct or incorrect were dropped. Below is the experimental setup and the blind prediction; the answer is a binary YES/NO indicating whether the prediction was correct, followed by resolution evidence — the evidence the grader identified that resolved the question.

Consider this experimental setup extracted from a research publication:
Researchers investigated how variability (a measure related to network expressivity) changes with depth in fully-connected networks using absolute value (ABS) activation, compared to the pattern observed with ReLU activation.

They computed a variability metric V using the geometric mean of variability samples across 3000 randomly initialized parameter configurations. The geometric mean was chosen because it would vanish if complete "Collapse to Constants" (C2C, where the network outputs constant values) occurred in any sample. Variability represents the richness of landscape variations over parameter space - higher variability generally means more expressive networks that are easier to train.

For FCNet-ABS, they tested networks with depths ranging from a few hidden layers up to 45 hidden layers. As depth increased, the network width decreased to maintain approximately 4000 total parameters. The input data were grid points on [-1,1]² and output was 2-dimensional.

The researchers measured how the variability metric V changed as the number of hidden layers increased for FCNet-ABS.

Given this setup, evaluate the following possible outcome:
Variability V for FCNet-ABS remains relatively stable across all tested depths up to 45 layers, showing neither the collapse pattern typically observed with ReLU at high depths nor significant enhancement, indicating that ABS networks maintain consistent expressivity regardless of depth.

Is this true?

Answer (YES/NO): NO